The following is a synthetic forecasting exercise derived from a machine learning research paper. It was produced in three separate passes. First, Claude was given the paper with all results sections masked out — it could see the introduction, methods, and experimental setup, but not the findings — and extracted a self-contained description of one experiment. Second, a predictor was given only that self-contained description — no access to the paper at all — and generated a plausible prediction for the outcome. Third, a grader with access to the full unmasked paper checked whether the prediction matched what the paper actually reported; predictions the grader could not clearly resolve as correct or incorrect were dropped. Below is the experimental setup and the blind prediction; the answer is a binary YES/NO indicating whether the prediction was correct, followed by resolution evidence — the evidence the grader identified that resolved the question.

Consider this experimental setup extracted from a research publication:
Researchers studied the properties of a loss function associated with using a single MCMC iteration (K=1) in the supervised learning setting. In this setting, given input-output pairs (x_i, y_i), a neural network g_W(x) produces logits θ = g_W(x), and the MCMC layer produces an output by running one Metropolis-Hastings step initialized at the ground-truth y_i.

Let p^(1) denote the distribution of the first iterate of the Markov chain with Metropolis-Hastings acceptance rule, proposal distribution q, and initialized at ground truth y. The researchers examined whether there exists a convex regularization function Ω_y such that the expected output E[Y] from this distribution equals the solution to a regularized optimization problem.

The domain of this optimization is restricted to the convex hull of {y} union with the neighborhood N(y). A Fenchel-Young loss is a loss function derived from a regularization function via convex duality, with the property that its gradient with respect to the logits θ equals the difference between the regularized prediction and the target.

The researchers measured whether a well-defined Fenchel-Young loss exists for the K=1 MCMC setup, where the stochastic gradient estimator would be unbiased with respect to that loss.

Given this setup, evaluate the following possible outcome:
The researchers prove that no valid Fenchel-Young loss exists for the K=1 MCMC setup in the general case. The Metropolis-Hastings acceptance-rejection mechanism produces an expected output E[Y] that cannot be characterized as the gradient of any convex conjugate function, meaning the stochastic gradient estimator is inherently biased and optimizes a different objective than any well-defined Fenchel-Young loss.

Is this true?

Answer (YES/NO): NO